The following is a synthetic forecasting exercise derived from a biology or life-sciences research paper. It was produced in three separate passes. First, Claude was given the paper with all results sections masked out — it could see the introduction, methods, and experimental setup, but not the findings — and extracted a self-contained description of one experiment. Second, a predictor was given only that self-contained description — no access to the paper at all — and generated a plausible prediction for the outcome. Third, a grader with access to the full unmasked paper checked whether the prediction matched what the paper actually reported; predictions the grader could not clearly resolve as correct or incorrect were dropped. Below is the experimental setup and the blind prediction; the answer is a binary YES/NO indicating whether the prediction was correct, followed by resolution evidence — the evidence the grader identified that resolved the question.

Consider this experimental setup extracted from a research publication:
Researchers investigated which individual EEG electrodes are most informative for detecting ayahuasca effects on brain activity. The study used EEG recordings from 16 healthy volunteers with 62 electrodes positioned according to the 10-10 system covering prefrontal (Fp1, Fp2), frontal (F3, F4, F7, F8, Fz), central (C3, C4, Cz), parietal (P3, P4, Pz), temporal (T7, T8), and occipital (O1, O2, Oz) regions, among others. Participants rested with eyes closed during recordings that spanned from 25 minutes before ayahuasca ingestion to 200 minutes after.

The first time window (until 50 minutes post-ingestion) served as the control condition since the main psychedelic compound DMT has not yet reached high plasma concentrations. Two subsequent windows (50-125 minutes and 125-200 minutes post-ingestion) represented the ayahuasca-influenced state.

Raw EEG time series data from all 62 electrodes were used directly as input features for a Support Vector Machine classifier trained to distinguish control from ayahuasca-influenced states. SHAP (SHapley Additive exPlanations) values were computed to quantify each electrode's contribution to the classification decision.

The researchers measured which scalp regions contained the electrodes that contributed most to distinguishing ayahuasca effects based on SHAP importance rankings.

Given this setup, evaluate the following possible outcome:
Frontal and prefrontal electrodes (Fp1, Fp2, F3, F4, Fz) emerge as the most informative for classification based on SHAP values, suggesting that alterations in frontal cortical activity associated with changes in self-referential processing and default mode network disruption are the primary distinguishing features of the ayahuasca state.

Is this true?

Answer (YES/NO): NO